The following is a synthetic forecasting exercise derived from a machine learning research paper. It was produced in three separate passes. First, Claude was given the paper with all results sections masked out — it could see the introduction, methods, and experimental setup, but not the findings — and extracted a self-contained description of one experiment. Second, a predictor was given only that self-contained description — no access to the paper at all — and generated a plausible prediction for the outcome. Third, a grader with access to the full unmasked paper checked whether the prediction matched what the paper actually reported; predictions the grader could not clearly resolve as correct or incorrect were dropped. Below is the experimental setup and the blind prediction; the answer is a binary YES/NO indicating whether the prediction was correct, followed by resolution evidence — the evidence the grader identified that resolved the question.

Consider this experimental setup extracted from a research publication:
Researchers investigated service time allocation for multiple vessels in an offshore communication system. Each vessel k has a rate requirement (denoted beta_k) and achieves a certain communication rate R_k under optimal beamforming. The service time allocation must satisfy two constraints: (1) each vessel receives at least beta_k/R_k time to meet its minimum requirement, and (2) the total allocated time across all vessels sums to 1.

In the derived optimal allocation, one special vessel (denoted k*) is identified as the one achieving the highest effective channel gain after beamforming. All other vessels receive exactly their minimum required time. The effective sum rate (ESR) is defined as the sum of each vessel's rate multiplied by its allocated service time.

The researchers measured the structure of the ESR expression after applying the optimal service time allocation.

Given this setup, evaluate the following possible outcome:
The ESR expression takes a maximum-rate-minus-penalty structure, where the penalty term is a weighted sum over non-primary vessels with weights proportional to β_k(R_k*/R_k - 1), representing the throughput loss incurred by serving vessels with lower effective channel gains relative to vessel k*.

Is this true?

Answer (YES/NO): YES